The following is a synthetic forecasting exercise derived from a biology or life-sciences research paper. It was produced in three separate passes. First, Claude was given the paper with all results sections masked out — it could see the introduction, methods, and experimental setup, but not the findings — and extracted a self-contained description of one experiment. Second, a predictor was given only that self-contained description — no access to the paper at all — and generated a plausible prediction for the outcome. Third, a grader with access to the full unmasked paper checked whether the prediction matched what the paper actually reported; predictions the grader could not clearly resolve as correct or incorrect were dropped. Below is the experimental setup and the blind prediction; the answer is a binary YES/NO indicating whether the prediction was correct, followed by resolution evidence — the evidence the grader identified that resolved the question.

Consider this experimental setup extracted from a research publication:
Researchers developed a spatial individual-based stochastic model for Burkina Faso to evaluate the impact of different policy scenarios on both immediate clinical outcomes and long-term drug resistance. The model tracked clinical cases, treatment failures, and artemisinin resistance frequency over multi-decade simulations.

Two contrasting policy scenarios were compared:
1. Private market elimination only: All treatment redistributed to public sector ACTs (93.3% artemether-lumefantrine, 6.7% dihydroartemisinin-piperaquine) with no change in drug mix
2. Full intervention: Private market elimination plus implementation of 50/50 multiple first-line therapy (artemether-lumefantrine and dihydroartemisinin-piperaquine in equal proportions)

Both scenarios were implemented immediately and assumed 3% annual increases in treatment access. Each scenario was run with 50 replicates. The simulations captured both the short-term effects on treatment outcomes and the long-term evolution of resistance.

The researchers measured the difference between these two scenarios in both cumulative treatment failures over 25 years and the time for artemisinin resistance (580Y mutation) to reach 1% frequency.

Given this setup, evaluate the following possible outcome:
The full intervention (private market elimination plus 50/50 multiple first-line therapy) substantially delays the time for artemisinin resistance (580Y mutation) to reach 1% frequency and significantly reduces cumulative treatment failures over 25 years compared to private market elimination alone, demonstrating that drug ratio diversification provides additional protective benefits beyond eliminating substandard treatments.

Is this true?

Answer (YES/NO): NO